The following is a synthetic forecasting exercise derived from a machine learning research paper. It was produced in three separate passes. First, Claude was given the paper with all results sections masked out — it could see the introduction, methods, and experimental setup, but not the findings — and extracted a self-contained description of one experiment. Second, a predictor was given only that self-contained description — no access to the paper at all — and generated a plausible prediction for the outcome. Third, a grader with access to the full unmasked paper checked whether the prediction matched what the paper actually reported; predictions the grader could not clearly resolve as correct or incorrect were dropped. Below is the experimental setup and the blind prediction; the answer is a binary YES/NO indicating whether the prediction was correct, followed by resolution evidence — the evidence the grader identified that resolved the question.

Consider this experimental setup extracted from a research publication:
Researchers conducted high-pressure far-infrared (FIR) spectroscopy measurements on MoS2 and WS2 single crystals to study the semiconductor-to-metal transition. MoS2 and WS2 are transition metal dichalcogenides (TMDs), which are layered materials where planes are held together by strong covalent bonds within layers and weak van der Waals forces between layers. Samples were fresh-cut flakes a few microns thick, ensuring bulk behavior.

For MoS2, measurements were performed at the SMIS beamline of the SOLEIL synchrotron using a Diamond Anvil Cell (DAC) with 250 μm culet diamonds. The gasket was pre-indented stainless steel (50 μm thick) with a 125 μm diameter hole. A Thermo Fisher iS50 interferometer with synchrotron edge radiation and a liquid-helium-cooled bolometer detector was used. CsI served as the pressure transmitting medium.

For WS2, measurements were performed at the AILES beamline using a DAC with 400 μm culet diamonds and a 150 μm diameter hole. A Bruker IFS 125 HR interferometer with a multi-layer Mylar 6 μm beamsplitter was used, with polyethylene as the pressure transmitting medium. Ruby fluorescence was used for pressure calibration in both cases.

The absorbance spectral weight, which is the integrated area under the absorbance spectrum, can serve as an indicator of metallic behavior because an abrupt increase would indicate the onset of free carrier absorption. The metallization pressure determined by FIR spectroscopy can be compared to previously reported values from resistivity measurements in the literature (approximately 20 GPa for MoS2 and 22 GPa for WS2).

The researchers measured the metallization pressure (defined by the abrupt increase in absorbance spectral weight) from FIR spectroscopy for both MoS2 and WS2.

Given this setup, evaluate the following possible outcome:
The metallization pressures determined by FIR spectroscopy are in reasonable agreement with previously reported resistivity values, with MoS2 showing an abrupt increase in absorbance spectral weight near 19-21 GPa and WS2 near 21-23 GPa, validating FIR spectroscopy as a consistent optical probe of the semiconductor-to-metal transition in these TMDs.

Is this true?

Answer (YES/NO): YES